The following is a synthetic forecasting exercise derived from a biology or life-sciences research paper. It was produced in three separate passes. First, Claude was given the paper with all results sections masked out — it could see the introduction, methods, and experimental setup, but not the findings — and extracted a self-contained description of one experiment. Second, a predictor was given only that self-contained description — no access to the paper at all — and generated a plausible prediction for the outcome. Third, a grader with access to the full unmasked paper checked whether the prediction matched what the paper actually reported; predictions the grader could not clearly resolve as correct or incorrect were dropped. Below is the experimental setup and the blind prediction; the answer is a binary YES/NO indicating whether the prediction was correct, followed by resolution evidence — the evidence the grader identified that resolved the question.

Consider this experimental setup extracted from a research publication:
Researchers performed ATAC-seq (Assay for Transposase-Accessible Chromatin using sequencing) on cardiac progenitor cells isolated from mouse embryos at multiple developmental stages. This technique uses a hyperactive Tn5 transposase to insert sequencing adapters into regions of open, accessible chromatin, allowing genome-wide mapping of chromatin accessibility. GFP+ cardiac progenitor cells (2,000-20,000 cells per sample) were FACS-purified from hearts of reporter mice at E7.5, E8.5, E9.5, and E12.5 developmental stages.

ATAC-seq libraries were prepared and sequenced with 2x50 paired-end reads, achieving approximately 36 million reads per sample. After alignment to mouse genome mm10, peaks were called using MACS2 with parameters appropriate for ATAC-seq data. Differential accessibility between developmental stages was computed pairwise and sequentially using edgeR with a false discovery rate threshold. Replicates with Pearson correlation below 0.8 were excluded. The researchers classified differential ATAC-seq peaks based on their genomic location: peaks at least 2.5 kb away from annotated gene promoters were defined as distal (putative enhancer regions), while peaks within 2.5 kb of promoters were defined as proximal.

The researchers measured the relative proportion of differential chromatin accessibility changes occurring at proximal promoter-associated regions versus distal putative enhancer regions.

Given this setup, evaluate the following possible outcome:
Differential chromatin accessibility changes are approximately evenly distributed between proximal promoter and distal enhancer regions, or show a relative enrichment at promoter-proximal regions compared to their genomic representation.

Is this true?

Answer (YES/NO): YES